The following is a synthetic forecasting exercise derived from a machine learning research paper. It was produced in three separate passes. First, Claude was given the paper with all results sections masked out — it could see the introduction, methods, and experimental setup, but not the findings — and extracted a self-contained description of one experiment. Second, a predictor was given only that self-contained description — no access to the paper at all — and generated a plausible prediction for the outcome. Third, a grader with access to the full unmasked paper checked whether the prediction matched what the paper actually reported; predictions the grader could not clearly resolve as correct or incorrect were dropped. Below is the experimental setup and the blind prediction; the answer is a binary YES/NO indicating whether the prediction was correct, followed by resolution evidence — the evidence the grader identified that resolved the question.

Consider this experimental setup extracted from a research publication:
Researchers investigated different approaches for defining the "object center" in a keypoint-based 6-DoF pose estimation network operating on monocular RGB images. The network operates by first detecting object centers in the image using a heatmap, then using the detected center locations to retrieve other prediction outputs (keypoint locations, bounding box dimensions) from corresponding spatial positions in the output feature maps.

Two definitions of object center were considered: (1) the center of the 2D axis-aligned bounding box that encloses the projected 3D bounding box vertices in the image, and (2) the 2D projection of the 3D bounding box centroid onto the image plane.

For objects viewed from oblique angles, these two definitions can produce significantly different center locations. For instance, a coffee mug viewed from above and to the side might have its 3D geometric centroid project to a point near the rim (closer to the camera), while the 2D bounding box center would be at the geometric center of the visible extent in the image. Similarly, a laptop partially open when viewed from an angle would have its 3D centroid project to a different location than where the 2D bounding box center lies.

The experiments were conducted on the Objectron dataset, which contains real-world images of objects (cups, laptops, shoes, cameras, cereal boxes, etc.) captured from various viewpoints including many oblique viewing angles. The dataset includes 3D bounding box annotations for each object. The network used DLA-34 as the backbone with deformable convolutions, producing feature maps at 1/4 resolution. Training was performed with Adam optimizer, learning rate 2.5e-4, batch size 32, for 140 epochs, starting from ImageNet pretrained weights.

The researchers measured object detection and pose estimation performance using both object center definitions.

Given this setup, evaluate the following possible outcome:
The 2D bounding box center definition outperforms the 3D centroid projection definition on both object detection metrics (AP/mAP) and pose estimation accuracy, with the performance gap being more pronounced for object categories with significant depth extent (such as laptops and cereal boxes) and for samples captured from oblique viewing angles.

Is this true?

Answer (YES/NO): NO